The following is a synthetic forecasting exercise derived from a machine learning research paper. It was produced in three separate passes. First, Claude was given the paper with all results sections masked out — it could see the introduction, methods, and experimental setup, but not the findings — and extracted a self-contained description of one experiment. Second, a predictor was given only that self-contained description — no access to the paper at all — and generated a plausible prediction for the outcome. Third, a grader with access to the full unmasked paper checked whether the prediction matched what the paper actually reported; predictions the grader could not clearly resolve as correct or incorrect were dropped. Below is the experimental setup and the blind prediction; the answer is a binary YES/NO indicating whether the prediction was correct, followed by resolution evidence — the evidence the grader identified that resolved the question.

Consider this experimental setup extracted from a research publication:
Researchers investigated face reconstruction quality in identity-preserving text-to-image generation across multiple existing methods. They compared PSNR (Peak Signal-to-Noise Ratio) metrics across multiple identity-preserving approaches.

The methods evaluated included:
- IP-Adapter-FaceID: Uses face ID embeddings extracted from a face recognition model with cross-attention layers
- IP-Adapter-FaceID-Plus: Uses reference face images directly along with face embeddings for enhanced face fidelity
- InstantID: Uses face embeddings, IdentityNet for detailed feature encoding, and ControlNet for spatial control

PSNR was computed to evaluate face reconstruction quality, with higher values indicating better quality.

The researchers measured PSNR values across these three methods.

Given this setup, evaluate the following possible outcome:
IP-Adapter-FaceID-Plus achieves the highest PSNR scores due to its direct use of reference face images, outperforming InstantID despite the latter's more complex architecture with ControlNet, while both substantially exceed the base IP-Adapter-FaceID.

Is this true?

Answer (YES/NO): NO